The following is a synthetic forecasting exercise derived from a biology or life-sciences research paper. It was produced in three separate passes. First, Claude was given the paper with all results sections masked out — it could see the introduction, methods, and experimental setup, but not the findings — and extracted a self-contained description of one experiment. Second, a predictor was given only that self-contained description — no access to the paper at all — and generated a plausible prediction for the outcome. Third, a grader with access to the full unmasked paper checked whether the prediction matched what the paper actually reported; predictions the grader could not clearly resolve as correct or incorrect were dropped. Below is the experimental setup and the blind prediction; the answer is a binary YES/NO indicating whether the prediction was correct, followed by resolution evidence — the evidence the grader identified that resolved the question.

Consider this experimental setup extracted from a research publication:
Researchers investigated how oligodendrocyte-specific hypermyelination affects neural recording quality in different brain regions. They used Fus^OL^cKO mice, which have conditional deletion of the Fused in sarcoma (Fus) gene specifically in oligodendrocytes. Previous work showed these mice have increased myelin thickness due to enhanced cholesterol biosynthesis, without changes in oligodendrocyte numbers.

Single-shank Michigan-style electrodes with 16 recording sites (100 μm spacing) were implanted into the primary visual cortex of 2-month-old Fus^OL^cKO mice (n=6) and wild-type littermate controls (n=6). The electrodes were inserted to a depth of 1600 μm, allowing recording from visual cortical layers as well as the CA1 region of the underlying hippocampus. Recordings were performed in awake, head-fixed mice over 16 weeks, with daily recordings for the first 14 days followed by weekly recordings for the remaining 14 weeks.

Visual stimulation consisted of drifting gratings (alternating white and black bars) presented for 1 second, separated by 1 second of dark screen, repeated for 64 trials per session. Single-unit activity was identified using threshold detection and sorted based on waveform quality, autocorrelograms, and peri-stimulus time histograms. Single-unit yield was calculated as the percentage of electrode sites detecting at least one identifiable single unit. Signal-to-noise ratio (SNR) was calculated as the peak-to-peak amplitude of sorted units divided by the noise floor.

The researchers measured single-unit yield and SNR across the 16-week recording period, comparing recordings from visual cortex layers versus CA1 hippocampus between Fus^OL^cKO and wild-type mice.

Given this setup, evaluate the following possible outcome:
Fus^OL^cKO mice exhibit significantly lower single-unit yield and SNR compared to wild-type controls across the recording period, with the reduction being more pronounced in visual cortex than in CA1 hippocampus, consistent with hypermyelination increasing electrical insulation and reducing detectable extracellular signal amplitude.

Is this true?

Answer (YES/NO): NO